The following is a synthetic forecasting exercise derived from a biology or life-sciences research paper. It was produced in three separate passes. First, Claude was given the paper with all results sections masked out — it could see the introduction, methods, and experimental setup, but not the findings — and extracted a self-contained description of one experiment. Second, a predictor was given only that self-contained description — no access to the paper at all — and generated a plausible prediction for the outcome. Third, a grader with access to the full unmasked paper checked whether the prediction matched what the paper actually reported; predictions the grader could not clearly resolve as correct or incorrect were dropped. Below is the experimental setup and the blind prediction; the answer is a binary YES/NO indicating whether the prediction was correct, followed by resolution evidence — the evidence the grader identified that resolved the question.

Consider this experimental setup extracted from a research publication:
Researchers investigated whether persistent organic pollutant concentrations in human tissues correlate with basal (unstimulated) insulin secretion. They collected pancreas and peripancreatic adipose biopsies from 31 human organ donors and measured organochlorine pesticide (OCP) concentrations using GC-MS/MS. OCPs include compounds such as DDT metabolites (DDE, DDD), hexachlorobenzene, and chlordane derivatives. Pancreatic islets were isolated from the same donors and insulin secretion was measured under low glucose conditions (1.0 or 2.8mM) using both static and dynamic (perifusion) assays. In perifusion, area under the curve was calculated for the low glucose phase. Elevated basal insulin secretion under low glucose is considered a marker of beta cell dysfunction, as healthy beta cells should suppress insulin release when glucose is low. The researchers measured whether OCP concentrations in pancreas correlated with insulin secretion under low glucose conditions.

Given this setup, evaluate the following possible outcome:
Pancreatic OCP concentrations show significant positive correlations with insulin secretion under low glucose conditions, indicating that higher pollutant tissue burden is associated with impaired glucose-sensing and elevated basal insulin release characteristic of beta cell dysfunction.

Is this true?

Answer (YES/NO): NO